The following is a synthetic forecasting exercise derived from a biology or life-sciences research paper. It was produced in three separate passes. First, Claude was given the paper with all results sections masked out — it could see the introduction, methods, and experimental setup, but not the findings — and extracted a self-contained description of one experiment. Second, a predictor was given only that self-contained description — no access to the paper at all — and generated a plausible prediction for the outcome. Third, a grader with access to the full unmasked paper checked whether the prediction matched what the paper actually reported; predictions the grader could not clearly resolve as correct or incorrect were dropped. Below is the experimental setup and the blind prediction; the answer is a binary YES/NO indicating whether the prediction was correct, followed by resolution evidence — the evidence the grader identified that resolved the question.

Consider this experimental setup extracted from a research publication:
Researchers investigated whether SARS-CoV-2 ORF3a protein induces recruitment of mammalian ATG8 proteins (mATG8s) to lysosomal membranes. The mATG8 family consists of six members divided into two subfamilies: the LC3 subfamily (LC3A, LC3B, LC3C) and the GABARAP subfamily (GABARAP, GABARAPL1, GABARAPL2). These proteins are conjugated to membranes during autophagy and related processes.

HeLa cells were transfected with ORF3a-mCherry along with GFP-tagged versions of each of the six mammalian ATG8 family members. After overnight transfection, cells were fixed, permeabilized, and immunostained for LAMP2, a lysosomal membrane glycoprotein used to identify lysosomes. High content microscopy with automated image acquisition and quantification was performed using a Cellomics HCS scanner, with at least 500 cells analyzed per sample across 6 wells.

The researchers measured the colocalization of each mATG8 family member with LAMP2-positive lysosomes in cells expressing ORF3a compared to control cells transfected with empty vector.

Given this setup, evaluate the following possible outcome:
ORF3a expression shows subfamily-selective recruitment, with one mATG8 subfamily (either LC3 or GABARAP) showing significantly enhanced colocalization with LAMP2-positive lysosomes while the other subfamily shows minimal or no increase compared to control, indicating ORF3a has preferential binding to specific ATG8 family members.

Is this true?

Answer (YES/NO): NO